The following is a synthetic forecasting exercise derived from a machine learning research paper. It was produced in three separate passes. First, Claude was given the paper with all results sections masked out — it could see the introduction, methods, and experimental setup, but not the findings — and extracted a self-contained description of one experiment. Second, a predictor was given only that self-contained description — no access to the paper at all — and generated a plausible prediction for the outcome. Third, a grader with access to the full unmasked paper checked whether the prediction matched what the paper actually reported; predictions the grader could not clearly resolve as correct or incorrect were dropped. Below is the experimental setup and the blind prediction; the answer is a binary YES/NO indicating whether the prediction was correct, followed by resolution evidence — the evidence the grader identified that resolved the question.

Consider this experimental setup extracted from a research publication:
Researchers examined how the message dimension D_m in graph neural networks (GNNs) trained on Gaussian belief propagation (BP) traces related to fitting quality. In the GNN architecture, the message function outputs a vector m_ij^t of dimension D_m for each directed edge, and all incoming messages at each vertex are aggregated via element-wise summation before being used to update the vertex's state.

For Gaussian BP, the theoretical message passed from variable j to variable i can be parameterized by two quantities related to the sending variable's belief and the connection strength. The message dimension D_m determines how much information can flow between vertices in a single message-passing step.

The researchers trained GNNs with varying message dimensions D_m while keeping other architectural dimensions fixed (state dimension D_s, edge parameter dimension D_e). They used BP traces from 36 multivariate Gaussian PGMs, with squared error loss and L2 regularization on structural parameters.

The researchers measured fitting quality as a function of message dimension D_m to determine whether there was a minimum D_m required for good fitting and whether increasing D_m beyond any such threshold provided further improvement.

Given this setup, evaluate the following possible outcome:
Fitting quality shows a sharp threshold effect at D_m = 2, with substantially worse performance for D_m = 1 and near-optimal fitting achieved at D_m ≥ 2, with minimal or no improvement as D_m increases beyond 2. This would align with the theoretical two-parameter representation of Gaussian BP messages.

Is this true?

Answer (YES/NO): NO